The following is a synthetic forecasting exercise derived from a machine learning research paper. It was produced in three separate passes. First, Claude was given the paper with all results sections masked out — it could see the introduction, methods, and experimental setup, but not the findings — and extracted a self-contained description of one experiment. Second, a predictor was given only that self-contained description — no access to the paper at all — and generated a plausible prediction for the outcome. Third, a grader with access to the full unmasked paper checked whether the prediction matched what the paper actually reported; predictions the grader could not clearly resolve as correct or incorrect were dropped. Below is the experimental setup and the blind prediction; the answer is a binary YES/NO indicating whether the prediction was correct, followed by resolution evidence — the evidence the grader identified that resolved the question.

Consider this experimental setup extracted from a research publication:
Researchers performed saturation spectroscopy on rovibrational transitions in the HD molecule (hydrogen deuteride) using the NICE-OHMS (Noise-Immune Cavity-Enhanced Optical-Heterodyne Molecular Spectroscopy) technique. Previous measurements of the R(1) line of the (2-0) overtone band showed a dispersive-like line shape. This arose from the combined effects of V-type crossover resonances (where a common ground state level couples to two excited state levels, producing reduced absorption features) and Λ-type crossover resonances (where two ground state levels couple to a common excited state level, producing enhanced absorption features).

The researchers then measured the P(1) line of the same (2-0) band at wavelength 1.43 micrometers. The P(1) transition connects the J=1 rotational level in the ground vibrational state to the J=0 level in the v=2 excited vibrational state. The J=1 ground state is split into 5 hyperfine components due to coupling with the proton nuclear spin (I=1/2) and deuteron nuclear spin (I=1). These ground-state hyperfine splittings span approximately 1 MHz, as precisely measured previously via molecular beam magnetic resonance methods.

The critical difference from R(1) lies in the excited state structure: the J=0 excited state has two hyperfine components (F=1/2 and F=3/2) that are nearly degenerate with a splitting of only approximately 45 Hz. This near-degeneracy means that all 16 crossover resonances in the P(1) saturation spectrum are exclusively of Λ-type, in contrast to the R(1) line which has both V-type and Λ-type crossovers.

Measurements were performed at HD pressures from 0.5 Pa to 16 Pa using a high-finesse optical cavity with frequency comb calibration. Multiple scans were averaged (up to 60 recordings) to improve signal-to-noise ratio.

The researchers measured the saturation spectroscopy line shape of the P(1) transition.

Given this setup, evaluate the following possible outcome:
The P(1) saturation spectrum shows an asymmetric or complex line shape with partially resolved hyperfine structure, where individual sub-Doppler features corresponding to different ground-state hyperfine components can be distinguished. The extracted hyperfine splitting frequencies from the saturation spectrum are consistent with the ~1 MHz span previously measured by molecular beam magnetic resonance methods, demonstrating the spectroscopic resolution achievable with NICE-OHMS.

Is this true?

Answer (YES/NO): NO